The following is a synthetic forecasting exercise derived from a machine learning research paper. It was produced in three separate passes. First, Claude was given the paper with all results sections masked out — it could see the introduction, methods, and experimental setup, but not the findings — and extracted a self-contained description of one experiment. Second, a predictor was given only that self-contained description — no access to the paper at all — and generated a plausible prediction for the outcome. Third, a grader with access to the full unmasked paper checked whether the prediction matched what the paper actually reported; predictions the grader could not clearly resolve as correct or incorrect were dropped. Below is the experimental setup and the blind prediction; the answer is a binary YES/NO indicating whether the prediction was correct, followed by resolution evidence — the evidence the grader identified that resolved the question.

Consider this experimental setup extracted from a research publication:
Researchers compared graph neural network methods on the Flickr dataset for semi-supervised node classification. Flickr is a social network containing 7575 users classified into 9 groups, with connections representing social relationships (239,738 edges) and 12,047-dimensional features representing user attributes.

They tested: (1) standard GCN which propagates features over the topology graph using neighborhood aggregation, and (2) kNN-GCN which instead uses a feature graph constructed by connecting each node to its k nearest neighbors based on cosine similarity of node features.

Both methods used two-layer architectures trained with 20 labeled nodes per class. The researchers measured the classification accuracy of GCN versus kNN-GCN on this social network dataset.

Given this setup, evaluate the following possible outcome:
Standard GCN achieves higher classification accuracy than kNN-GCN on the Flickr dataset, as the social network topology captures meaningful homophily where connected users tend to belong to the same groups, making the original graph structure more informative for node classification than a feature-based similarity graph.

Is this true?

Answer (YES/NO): NO